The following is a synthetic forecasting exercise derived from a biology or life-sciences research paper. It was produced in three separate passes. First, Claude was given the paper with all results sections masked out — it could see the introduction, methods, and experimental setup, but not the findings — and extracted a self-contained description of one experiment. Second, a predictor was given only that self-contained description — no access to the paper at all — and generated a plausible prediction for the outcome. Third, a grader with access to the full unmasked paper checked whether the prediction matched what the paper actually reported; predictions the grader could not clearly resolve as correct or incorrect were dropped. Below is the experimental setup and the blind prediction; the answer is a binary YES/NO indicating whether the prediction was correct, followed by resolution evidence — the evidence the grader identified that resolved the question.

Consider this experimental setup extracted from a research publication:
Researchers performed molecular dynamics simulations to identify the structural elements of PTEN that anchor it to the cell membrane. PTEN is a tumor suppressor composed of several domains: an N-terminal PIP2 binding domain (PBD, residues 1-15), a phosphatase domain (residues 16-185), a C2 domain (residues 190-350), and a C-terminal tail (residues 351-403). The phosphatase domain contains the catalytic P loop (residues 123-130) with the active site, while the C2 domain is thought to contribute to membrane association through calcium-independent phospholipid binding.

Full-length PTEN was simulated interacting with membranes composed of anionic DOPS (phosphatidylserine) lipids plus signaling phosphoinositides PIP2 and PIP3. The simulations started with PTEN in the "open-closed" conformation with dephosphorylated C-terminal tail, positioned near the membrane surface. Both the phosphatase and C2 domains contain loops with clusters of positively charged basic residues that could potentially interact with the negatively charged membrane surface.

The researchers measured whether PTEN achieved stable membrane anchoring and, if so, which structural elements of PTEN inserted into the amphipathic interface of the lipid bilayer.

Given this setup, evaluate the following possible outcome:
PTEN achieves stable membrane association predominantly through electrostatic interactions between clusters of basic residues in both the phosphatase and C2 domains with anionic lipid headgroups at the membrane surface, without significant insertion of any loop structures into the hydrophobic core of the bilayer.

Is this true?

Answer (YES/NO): NO